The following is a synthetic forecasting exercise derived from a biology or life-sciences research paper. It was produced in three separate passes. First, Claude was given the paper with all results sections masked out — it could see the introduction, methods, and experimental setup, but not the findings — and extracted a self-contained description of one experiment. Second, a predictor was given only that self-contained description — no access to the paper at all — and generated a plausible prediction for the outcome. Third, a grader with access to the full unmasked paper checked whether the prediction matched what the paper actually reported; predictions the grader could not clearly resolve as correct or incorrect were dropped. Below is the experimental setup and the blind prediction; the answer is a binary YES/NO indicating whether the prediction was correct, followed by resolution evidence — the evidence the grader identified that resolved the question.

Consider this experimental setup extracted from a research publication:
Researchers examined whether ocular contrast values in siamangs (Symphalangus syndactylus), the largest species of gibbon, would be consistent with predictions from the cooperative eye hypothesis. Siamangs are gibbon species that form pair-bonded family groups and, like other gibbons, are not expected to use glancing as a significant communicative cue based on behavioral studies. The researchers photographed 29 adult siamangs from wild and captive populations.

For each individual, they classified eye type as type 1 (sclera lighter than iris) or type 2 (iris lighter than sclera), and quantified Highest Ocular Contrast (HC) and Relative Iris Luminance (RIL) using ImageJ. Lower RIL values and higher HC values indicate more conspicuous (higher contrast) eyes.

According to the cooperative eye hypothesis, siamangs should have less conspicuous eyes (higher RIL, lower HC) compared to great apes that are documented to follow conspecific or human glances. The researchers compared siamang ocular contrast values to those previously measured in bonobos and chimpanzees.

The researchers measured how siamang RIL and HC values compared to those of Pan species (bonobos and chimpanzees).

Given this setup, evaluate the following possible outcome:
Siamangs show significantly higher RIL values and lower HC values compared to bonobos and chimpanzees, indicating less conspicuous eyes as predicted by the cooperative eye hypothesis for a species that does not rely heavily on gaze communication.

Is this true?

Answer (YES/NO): NO